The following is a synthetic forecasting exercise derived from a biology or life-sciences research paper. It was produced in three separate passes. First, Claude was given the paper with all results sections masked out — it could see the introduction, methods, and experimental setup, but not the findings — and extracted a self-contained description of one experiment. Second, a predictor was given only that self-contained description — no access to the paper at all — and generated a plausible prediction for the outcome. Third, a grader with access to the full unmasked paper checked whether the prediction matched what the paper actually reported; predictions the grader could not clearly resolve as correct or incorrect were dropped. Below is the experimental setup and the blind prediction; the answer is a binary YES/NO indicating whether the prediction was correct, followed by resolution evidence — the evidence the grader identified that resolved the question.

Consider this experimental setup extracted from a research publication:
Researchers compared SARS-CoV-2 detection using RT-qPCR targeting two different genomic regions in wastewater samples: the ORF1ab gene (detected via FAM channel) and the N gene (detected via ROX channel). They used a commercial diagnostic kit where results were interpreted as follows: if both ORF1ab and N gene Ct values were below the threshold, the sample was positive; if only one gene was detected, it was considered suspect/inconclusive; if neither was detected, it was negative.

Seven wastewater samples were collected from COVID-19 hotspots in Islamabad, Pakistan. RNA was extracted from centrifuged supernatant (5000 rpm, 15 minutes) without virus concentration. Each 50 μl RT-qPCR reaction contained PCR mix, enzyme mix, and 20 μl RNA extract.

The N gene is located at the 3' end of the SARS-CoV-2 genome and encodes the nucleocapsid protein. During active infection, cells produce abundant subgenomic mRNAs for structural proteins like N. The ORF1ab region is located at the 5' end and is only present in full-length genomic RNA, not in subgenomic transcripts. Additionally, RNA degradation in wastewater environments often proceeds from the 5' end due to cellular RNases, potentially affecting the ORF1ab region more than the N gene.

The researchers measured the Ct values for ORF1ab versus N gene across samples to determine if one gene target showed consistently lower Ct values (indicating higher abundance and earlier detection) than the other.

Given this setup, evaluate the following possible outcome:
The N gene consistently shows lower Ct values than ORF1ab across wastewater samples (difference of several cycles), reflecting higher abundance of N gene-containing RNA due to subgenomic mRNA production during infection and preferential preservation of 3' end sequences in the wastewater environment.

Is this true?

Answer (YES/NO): YES